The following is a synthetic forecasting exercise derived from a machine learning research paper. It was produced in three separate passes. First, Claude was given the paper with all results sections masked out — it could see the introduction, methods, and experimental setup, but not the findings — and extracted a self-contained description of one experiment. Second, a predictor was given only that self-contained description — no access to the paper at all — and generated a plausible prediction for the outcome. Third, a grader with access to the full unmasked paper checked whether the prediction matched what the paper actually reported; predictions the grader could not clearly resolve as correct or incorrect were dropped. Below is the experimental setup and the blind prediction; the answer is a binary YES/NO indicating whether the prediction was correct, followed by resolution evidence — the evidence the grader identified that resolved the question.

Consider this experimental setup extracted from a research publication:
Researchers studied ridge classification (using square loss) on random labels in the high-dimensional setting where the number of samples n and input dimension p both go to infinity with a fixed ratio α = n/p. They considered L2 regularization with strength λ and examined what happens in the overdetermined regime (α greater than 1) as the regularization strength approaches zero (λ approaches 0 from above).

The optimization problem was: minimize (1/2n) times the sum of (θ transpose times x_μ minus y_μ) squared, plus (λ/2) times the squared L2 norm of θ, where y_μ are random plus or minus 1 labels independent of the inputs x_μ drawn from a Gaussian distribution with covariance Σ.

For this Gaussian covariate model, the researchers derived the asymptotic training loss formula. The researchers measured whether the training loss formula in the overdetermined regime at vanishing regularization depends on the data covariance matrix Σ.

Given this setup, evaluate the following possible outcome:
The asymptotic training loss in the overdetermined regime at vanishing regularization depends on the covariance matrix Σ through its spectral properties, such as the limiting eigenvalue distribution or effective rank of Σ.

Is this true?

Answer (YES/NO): NO